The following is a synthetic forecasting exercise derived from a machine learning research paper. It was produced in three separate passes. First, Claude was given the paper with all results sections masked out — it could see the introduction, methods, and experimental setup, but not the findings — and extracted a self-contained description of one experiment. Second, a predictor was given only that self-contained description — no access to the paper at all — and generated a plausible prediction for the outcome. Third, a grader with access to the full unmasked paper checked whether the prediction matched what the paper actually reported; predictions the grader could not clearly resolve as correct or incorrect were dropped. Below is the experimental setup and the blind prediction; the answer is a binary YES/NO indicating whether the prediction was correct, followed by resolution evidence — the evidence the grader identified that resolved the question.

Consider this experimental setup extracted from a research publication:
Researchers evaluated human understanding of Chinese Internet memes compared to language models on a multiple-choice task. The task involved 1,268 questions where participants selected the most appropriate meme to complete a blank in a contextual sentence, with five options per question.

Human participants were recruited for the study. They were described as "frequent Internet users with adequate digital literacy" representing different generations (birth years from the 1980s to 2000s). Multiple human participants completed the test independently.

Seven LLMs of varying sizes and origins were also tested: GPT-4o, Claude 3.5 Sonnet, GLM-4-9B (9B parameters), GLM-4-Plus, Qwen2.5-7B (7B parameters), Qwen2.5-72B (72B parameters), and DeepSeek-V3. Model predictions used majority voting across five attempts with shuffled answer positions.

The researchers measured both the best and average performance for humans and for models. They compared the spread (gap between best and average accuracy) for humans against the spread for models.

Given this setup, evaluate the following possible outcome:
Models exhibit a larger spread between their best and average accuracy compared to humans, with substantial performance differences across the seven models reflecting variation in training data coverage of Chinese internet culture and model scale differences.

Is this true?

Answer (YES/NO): YES